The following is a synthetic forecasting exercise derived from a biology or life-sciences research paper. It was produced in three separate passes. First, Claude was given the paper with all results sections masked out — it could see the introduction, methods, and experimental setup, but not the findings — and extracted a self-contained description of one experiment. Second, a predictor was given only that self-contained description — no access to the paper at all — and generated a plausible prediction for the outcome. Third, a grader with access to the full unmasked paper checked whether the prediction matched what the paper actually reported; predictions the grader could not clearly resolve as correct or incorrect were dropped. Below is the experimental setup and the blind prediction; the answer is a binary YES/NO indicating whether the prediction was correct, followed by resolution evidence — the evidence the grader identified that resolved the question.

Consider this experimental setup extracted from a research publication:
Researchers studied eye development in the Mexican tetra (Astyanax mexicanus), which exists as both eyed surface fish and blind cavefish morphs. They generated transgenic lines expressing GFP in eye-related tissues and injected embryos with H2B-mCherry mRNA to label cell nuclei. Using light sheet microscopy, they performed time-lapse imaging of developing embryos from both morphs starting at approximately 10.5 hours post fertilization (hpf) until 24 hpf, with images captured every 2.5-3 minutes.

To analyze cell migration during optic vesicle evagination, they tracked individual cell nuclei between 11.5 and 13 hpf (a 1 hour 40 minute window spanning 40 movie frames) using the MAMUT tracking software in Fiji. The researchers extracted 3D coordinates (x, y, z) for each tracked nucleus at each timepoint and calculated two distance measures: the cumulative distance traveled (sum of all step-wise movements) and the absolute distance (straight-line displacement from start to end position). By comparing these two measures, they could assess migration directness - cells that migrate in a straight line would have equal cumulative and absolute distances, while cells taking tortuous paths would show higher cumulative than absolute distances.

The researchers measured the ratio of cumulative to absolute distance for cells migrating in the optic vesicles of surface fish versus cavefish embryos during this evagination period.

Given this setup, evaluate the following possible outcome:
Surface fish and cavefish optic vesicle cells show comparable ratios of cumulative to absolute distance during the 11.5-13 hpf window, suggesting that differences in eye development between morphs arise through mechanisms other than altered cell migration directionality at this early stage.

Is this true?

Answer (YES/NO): NO